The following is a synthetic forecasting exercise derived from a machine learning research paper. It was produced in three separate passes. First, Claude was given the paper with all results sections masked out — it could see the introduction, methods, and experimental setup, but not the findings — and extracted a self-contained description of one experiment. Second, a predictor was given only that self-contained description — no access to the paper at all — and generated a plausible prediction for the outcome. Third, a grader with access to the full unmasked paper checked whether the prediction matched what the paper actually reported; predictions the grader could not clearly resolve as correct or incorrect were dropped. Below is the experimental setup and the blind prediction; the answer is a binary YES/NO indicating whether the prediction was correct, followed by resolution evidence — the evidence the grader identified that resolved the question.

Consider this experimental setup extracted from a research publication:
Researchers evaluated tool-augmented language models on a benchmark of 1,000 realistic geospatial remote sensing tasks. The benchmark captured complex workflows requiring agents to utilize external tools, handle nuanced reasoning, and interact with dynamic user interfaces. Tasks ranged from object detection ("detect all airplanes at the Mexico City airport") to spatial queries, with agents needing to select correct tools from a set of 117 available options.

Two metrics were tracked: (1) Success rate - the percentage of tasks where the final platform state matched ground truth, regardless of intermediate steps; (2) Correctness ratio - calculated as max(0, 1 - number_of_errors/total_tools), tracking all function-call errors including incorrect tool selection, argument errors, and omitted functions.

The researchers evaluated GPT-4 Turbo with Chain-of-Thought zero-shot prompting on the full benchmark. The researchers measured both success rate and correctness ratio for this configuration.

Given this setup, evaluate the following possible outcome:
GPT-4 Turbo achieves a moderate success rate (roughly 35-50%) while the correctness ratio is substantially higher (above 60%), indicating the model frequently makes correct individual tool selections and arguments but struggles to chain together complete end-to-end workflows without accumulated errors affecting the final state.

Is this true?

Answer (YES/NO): YES